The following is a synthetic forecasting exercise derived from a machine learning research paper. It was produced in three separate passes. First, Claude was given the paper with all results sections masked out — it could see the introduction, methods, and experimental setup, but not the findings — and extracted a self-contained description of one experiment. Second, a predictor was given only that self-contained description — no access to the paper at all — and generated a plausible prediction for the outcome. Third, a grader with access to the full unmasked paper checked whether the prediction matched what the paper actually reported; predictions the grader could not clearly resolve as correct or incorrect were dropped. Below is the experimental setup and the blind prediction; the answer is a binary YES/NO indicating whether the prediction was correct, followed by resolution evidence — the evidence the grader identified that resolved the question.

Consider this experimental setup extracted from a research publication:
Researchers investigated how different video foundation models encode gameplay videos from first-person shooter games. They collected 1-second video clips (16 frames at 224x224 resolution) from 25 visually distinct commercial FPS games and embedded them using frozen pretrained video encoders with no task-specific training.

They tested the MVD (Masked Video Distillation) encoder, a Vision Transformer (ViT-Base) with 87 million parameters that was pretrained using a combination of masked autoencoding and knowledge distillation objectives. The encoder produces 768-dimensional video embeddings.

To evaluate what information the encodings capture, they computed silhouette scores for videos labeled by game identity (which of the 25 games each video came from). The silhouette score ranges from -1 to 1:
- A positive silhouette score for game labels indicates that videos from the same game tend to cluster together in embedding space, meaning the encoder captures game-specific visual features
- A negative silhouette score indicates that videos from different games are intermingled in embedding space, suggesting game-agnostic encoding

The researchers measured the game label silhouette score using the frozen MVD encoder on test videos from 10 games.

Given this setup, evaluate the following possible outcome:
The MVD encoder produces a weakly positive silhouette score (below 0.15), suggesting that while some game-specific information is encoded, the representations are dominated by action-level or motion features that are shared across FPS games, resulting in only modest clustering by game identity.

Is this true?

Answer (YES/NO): NO